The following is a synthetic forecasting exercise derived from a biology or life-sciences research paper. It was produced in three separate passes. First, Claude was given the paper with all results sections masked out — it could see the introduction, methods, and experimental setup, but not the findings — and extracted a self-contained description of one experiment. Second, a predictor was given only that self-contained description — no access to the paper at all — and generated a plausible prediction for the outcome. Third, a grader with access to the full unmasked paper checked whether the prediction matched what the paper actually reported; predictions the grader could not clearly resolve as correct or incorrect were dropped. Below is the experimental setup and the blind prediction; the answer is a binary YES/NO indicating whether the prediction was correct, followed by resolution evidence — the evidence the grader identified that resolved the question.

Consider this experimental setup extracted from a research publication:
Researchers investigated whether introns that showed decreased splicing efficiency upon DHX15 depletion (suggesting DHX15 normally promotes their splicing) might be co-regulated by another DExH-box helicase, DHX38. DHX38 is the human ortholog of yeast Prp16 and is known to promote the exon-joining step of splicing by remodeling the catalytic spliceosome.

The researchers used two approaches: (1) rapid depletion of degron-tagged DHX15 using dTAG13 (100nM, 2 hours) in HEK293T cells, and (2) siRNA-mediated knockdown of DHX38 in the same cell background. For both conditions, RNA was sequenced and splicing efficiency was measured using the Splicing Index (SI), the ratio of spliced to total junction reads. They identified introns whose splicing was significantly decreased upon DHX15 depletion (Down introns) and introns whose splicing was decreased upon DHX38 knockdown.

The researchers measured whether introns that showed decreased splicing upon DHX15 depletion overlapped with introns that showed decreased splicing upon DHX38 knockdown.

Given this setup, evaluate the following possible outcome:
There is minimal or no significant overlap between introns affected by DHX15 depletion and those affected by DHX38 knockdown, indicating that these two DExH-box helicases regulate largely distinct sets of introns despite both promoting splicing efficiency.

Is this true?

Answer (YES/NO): NO